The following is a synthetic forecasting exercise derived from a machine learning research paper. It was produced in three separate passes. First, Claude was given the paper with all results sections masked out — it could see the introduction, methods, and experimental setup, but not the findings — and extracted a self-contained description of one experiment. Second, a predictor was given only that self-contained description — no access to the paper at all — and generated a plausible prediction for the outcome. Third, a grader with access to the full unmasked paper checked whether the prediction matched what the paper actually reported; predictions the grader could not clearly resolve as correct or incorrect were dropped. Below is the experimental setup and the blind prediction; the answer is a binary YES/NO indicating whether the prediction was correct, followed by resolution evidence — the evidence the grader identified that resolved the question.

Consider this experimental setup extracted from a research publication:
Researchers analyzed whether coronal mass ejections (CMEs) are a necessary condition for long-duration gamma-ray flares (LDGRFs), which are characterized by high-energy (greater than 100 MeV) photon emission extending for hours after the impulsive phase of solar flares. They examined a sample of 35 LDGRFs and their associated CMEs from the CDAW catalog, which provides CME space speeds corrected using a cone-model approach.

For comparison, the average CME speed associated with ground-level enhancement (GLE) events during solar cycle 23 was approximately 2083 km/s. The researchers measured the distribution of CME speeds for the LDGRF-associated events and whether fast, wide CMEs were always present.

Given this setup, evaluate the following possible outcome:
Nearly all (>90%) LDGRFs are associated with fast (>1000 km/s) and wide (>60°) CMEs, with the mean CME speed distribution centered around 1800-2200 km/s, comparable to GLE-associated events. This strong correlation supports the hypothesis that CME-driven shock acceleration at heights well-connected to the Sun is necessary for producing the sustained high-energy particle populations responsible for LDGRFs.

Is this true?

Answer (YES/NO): NO